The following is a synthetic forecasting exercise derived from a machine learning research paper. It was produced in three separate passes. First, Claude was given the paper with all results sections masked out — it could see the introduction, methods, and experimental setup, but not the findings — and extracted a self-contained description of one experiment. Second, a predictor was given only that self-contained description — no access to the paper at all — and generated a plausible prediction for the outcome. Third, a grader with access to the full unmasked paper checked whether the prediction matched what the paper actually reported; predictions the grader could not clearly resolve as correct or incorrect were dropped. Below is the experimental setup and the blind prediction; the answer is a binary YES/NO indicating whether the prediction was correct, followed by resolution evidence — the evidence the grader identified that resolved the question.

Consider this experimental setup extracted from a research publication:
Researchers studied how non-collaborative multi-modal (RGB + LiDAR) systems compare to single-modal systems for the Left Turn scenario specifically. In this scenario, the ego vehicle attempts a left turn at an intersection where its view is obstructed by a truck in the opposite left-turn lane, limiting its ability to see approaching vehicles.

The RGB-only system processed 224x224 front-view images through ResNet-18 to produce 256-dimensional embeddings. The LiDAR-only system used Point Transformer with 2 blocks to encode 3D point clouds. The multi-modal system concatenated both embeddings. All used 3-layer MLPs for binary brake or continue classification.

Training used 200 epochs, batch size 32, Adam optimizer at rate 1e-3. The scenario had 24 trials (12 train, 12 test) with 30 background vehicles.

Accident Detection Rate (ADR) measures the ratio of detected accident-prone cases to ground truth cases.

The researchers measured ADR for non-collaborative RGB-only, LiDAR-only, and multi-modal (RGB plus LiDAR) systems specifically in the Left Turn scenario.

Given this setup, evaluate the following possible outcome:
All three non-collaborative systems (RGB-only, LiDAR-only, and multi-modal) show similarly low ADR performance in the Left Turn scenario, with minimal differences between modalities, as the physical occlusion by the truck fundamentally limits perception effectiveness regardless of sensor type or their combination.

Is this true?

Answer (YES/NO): NO